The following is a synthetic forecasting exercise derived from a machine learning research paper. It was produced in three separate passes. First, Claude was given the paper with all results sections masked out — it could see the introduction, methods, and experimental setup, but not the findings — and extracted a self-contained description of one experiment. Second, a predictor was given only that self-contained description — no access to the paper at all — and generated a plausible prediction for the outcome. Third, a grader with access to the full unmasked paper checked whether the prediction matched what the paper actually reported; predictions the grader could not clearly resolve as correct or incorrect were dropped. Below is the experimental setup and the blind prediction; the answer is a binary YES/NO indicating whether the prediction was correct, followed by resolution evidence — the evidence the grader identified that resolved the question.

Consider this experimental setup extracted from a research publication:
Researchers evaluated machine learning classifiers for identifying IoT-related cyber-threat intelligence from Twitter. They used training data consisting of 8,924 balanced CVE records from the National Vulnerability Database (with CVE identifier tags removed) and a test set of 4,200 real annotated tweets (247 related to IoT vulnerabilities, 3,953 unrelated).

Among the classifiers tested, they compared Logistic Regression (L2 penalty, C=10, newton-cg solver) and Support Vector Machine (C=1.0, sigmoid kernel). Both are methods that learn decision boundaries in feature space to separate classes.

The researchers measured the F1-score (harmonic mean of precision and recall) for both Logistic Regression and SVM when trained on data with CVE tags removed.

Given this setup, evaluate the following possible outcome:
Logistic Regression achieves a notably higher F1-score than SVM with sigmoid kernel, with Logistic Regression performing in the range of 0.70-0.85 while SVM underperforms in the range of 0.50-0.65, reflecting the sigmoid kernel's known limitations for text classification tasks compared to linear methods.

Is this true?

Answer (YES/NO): NO